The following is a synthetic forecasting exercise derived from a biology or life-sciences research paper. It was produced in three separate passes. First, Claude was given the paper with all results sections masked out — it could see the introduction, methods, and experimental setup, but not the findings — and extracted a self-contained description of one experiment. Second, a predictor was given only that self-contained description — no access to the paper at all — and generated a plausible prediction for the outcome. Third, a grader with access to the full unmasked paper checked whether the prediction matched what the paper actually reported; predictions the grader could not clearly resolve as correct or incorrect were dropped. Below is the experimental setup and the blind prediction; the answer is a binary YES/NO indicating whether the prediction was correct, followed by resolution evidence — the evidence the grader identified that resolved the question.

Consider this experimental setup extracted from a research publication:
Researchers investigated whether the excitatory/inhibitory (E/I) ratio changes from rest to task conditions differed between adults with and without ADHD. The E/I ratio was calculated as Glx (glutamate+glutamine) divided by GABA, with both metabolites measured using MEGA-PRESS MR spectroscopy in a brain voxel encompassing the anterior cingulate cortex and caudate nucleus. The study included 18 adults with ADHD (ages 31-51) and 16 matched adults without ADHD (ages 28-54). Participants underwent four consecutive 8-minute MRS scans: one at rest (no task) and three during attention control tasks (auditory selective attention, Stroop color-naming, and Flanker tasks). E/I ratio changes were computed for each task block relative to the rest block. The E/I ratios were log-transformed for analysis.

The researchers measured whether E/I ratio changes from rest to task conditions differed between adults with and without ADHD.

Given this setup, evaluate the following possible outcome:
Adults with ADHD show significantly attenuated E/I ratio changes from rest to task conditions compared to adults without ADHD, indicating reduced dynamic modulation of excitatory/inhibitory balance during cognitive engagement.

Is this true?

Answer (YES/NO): NO